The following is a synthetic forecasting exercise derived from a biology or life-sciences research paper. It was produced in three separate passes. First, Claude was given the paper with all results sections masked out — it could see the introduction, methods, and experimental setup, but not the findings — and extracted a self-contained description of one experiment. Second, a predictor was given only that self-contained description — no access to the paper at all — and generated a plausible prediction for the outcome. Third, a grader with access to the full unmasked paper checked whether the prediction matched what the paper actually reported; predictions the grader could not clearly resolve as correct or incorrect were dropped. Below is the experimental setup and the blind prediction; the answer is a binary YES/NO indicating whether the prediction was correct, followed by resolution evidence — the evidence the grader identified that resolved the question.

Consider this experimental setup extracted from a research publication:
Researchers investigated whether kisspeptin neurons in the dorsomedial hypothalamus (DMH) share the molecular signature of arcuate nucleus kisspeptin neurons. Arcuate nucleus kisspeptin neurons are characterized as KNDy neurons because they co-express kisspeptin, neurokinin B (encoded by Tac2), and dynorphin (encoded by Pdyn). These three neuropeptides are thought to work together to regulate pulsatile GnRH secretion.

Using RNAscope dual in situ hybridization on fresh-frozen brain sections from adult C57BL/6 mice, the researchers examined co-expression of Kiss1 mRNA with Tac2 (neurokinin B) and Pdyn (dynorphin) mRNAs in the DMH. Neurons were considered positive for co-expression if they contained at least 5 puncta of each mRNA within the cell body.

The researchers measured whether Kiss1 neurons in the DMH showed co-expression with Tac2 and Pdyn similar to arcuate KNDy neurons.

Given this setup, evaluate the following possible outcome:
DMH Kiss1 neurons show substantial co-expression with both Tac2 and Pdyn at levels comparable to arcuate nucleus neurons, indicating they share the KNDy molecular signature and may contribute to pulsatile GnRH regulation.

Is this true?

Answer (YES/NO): NO